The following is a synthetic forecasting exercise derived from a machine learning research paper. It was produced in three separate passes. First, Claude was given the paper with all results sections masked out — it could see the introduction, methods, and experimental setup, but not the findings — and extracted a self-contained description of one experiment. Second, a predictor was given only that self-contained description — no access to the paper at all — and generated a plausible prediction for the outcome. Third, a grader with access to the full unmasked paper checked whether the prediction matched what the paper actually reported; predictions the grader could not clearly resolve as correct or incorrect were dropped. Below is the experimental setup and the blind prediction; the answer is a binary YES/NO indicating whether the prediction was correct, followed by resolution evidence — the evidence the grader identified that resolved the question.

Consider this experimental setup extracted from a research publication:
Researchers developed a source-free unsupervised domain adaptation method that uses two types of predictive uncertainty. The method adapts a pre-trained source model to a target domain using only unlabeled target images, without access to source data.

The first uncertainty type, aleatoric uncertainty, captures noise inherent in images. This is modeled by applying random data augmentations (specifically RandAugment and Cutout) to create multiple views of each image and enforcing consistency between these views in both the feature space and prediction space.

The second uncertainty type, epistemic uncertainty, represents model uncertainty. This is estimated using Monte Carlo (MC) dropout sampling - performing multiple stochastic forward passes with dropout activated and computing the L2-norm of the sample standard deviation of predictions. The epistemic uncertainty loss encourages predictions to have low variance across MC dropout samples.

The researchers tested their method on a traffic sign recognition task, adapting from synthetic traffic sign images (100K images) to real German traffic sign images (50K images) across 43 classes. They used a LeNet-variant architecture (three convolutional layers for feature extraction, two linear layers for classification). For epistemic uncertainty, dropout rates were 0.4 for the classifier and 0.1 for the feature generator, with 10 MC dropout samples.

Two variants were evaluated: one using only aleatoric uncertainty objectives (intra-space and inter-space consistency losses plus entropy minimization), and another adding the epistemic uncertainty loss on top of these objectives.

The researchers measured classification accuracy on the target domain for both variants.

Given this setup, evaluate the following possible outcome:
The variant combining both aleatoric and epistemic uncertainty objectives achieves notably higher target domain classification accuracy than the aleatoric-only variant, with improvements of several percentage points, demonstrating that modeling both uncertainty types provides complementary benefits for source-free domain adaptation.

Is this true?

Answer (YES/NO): NO